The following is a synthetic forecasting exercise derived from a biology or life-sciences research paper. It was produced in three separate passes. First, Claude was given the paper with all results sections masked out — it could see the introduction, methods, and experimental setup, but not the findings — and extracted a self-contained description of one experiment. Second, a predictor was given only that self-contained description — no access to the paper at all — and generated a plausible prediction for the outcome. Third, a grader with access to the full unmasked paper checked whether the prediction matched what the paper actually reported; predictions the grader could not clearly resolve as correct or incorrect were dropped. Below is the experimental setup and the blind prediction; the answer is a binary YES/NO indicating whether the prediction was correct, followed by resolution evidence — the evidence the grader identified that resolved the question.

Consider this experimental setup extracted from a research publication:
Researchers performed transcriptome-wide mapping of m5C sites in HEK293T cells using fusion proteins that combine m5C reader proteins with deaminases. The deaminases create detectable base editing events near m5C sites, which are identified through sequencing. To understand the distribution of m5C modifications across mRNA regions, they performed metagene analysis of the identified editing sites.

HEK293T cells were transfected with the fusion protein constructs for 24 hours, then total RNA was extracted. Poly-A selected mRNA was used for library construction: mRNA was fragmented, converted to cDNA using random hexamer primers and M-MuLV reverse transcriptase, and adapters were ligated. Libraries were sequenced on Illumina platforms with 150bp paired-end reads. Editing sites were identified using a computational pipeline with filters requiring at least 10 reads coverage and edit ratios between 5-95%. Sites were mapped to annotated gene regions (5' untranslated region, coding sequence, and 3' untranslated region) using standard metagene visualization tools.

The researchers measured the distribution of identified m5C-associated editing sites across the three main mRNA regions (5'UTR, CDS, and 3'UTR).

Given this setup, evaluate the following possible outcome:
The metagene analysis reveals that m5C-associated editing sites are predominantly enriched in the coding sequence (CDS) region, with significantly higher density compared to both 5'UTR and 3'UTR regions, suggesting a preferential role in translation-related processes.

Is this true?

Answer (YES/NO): NO